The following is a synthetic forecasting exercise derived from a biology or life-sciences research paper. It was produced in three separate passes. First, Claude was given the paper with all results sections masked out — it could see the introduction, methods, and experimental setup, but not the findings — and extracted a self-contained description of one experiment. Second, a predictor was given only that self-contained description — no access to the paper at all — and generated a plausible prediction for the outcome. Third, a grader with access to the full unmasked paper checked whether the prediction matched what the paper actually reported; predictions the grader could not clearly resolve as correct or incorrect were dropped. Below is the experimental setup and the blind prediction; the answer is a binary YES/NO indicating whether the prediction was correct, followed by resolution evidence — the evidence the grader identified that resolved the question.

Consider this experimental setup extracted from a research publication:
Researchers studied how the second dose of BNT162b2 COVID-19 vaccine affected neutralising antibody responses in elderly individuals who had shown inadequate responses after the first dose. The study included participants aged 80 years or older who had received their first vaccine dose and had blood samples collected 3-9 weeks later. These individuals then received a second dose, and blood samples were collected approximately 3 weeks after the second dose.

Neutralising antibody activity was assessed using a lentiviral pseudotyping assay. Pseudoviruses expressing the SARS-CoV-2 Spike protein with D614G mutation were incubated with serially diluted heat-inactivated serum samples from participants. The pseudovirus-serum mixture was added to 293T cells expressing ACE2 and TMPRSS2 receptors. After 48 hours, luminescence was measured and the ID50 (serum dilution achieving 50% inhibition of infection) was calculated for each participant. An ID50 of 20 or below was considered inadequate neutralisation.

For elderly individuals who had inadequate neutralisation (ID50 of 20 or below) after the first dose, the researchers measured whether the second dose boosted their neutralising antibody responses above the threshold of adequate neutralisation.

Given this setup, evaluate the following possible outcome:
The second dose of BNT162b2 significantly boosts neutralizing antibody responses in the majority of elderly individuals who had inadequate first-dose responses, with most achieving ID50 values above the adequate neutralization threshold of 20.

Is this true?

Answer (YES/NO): YES